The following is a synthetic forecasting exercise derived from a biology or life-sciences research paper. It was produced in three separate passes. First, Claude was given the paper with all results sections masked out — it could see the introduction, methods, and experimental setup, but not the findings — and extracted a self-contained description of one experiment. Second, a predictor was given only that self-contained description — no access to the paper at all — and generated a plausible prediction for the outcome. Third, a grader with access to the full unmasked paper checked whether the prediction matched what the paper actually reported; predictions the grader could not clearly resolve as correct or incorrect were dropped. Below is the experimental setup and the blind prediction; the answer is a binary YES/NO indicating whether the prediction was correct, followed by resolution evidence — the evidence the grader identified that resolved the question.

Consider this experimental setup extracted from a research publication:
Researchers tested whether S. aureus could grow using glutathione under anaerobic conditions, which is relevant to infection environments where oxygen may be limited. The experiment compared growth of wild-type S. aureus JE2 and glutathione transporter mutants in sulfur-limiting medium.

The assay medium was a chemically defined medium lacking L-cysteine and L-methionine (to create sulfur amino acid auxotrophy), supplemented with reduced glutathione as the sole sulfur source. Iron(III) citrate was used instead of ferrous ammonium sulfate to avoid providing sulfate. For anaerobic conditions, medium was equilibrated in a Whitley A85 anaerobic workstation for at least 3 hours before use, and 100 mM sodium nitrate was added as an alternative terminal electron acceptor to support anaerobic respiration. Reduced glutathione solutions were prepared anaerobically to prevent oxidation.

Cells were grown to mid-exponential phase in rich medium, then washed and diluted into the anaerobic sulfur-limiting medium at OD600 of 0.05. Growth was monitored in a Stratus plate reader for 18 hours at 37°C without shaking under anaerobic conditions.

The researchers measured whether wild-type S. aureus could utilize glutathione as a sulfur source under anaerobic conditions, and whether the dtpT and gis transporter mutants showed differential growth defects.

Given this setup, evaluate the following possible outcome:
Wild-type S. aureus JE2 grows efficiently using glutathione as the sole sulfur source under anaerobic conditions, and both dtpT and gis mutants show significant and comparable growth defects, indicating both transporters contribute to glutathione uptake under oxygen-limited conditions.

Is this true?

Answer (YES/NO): YES